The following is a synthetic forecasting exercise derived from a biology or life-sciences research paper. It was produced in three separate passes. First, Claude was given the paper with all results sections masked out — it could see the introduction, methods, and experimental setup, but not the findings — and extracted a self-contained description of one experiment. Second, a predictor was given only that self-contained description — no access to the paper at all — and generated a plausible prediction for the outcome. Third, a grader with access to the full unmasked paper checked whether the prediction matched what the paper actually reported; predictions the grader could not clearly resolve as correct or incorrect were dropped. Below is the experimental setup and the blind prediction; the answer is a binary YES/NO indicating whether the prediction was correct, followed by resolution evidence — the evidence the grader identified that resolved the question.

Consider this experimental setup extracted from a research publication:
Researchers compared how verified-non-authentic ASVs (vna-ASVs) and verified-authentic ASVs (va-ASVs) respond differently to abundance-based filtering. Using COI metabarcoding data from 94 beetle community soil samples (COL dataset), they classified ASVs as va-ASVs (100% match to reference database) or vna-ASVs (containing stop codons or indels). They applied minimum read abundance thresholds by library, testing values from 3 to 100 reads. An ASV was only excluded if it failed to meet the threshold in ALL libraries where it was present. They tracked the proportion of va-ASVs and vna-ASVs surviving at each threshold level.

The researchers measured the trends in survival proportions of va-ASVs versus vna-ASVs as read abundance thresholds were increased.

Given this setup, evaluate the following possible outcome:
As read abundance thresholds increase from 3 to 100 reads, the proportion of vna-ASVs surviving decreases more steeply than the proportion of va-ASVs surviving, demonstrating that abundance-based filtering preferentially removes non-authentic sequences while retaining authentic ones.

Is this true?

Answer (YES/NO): YES